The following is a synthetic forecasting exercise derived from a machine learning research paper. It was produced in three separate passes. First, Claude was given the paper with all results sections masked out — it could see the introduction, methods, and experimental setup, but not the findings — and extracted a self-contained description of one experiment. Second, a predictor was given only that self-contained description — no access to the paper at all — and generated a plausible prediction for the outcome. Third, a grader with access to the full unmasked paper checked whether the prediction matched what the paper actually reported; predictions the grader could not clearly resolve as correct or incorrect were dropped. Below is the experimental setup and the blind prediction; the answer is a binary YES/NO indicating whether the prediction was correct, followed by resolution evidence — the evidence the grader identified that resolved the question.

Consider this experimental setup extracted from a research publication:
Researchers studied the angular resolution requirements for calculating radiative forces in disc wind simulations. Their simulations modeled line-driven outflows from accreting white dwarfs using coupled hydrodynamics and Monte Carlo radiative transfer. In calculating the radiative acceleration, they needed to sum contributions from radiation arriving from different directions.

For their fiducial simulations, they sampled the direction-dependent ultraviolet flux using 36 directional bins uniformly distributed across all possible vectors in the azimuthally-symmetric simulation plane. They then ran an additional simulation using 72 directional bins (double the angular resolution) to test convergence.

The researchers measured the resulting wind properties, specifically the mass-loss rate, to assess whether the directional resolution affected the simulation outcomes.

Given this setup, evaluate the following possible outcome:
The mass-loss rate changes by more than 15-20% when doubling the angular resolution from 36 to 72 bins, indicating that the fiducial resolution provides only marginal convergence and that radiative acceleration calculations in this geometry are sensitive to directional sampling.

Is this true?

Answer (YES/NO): NO